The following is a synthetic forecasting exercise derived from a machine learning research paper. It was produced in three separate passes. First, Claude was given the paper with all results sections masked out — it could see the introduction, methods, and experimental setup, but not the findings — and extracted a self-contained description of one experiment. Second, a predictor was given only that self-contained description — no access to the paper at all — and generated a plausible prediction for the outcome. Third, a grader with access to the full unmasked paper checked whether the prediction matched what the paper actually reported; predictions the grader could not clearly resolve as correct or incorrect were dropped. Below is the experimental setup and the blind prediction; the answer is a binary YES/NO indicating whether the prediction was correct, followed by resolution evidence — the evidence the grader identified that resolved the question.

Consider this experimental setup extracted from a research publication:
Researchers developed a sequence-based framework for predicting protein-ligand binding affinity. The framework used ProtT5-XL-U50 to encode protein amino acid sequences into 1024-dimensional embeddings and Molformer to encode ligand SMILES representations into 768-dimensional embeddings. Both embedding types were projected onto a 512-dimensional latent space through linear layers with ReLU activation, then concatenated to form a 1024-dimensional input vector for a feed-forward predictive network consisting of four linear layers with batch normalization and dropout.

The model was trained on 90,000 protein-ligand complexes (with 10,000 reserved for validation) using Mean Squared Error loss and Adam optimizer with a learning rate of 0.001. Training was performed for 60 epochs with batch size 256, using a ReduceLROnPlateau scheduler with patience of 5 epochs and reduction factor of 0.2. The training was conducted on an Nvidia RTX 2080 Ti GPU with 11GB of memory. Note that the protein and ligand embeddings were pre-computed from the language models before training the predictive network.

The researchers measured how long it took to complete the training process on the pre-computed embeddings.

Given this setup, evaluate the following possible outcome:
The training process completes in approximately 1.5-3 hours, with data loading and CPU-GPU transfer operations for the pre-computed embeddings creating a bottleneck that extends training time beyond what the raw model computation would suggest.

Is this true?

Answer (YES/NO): NO